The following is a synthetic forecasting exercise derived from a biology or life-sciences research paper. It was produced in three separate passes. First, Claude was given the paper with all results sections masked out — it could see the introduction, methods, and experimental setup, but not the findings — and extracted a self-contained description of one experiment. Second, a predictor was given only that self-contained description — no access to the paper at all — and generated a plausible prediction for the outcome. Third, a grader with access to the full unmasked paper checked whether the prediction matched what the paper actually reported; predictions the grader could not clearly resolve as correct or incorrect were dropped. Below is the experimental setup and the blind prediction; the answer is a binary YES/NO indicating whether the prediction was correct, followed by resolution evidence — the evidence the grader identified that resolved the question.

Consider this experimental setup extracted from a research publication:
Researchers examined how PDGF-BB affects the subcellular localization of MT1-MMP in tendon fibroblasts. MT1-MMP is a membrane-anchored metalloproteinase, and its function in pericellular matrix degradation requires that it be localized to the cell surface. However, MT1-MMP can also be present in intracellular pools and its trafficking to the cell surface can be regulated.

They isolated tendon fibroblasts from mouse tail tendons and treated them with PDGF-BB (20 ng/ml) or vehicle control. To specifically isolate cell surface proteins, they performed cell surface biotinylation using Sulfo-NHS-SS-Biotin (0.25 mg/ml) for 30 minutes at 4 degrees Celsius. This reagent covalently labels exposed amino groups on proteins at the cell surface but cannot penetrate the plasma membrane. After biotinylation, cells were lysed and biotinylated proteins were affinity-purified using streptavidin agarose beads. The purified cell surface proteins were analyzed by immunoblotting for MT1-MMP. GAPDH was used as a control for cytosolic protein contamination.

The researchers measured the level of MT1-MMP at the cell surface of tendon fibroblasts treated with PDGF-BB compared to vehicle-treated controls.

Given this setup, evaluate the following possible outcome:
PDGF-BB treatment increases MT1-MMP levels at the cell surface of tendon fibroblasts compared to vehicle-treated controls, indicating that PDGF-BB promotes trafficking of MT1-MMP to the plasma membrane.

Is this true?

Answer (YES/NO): YES